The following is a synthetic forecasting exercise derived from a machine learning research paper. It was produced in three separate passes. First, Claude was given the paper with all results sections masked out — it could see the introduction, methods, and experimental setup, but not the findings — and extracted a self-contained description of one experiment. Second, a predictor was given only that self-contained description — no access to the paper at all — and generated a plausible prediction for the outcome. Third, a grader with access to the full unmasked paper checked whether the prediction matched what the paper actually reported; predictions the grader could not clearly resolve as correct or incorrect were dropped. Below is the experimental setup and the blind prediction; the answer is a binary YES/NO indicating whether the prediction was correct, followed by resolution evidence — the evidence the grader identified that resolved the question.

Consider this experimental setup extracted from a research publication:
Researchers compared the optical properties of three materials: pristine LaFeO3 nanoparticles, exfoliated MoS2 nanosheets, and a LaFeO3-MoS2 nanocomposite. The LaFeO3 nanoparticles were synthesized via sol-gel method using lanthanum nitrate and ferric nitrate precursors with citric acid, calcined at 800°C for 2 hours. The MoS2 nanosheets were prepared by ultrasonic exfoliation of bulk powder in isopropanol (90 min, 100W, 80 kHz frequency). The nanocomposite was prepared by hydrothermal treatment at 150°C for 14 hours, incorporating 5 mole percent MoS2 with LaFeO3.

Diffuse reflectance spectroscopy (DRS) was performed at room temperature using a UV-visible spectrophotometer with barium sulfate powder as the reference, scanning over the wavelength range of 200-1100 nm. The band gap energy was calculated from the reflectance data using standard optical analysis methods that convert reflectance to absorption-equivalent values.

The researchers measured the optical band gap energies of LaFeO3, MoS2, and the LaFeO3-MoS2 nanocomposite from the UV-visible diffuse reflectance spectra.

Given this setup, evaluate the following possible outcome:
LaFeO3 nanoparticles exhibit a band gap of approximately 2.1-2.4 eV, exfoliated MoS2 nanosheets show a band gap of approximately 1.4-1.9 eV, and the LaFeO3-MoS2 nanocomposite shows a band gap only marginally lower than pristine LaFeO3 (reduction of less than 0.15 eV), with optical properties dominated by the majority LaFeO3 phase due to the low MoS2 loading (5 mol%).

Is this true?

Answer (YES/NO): NO